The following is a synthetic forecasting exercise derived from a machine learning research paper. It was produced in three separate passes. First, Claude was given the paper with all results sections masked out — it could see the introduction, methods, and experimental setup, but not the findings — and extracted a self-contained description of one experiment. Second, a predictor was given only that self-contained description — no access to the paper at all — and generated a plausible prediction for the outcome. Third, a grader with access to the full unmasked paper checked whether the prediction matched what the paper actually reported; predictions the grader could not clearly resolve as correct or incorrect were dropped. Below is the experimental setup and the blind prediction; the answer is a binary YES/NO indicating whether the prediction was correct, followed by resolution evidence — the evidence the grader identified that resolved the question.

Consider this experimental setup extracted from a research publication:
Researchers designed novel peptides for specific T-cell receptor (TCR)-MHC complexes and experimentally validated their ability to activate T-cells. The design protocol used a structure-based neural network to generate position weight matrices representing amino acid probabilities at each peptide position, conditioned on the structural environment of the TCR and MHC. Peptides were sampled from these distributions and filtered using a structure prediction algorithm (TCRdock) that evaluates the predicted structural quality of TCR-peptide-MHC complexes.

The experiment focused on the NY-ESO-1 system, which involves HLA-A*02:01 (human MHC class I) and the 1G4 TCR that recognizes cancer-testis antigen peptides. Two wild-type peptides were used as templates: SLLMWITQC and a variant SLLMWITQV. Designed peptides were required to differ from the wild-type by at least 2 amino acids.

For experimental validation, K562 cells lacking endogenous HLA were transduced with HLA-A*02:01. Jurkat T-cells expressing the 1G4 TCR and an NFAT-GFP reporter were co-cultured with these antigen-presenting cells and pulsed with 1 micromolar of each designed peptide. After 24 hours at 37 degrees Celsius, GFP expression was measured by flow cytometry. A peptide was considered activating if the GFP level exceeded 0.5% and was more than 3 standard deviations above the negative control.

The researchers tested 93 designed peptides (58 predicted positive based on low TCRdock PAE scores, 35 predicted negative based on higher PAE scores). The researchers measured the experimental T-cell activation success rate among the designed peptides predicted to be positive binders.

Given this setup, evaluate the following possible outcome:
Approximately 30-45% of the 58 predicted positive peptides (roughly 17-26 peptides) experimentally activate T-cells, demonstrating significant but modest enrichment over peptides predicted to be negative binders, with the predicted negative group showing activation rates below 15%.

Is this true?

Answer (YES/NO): NO